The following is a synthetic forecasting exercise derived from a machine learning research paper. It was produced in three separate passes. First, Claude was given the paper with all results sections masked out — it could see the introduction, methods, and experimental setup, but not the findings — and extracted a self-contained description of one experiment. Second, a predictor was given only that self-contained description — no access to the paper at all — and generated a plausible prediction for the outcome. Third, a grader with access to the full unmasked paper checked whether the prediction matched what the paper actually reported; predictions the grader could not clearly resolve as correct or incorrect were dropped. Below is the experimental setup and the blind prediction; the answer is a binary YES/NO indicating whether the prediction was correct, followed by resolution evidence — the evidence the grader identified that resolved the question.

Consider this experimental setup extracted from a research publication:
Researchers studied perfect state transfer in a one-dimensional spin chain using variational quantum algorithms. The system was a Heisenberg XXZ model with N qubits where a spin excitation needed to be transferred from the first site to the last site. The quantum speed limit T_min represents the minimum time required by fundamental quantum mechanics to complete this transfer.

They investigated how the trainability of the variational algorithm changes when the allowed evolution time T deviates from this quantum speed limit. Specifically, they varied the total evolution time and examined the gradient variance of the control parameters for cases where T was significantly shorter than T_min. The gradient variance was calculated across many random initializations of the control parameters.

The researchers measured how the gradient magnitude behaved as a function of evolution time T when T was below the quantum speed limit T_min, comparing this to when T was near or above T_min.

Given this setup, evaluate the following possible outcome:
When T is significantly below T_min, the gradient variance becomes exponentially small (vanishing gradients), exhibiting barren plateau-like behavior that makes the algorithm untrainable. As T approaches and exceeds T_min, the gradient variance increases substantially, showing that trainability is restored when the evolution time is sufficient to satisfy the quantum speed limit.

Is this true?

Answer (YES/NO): YES